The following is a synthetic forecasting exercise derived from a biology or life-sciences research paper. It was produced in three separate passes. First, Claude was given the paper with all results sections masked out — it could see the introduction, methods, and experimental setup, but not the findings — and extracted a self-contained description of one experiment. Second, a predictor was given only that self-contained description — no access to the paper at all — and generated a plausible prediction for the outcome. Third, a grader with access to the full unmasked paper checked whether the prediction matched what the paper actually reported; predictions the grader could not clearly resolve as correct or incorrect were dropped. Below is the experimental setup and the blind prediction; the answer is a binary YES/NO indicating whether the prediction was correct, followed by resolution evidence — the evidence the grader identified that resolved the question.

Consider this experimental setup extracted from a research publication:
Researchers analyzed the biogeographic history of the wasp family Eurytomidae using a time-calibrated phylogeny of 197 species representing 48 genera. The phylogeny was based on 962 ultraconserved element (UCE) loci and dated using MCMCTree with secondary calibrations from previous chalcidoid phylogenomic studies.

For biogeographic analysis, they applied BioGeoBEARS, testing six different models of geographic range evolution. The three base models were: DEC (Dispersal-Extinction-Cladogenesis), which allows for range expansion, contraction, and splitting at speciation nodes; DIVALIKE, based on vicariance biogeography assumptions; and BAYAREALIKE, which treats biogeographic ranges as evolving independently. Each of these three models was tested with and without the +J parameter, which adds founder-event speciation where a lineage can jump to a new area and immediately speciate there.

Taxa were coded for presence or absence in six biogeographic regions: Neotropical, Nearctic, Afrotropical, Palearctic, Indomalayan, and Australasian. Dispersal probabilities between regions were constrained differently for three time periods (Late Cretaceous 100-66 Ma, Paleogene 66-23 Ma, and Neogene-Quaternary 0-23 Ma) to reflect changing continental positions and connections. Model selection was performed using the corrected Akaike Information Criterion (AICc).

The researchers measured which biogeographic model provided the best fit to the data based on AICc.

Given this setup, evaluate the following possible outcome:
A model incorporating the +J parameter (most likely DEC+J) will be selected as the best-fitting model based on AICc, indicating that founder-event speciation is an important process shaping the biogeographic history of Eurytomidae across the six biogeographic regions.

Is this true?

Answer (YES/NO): YES